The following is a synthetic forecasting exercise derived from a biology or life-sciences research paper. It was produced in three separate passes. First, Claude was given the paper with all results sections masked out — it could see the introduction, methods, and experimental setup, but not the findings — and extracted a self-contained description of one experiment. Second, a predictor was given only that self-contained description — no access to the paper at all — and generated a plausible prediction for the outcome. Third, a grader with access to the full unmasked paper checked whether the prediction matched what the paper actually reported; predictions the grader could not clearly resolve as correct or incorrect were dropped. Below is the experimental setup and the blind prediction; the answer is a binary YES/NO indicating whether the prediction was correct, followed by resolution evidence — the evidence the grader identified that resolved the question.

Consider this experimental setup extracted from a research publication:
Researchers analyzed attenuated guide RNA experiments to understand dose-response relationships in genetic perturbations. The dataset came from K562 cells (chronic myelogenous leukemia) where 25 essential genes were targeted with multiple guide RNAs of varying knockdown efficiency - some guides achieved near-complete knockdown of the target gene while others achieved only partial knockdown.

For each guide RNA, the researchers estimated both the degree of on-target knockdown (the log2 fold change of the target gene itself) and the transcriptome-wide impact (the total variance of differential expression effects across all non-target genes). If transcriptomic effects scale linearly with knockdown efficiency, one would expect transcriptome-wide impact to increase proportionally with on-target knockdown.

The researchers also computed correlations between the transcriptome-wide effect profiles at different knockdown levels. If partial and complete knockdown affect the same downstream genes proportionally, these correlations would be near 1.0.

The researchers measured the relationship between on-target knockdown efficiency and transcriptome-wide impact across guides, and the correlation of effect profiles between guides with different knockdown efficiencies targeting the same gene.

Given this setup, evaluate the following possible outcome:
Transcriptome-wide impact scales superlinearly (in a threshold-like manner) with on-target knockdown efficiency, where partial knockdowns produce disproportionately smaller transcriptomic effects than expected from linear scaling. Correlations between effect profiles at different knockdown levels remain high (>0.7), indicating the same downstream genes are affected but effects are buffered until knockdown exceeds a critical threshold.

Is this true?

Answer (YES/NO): NO